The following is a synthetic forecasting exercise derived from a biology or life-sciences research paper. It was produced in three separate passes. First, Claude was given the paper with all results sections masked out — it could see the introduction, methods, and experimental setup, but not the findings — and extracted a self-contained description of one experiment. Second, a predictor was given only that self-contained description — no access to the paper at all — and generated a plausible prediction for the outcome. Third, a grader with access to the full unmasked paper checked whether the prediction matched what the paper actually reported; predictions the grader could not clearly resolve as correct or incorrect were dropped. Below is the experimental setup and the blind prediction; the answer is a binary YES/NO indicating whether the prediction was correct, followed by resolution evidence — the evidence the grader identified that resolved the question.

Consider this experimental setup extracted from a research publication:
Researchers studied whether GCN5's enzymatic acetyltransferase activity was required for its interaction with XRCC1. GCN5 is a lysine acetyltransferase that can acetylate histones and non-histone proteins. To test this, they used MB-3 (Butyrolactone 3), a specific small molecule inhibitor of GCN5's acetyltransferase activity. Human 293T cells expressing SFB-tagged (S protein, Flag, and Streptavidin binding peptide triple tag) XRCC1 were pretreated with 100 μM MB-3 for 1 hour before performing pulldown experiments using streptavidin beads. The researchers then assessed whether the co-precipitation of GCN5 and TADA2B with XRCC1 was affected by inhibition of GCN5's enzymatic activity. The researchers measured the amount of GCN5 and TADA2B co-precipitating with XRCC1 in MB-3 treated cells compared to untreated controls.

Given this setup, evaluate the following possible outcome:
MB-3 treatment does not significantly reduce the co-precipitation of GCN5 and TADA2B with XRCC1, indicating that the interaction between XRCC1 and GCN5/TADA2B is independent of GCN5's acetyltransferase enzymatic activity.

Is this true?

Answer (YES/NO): YES